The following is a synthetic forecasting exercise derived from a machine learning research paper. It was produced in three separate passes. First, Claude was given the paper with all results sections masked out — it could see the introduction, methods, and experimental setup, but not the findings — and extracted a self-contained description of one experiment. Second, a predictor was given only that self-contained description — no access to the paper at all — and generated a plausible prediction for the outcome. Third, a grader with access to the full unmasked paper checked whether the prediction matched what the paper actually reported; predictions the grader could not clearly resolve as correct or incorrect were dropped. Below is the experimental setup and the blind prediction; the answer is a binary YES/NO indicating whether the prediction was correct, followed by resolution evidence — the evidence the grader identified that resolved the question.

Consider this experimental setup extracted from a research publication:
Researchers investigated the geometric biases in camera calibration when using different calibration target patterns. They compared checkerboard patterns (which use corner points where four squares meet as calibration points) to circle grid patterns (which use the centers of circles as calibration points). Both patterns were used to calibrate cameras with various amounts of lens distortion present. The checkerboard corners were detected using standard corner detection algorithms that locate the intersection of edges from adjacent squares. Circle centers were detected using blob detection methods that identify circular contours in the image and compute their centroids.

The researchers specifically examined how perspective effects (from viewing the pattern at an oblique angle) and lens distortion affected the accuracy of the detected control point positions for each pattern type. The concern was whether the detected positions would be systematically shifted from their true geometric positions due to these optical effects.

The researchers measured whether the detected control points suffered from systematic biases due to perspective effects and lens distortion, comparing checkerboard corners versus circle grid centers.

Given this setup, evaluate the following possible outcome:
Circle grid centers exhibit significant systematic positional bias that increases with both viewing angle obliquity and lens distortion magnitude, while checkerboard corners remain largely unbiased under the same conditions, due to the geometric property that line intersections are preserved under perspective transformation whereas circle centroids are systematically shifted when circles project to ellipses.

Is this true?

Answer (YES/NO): NO